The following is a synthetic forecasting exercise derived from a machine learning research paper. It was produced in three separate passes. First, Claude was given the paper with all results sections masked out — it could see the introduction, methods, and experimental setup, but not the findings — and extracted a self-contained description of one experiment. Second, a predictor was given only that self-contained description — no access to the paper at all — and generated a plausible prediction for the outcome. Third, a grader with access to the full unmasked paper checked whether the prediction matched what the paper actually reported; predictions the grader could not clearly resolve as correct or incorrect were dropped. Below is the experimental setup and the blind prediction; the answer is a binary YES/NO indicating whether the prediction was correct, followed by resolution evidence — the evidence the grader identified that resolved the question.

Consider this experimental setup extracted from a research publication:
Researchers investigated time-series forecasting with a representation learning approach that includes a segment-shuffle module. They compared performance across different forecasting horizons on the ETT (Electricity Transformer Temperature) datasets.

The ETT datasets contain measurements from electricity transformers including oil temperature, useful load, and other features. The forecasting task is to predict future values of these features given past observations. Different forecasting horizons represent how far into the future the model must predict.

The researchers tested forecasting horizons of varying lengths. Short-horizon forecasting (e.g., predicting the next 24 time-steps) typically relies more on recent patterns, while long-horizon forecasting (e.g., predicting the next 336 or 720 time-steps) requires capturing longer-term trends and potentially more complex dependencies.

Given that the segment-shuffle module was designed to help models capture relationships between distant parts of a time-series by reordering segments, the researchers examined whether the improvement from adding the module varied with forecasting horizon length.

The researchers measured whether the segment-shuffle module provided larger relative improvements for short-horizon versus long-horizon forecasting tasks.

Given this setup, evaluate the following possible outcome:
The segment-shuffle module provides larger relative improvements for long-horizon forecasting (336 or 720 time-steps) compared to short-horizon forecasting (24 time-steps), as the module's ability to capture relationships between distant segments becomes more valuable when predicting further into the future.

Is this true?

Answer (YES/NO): NO